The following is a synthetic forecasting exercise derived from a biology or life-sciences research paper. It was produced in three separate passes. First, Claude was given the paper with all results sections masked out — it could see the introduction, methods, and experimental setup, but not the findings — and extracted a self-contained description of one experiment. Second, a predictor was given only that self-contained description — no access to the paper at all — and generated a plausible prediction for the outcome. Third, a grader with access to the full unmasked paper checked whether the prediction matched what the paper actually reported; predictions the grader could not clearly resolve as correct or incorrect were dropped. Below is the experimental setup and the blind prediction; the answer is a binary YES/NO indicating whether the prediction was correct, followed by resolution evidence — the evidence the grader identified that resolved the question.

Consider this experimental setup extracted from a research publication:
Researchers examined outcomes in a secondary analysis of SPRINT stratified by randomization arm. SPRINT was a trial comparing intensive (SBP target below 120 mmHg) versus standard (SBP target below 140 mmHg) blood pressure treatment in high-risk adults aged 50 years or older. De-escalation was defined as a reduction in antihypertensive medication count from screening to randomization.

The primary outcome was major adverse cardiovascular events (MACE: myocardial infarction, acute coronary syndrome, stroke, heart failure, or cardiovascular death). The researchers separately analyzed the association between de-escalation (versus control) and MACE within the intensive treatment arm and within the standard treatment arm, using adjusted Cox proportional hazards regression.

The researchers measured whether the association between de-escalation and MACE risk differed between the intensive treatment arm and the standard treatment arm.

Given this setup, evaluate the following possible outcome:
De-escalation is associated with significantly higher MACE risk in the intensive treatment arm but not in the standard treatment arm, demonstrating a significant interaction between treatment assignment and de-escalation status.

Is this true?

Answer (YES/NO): NO